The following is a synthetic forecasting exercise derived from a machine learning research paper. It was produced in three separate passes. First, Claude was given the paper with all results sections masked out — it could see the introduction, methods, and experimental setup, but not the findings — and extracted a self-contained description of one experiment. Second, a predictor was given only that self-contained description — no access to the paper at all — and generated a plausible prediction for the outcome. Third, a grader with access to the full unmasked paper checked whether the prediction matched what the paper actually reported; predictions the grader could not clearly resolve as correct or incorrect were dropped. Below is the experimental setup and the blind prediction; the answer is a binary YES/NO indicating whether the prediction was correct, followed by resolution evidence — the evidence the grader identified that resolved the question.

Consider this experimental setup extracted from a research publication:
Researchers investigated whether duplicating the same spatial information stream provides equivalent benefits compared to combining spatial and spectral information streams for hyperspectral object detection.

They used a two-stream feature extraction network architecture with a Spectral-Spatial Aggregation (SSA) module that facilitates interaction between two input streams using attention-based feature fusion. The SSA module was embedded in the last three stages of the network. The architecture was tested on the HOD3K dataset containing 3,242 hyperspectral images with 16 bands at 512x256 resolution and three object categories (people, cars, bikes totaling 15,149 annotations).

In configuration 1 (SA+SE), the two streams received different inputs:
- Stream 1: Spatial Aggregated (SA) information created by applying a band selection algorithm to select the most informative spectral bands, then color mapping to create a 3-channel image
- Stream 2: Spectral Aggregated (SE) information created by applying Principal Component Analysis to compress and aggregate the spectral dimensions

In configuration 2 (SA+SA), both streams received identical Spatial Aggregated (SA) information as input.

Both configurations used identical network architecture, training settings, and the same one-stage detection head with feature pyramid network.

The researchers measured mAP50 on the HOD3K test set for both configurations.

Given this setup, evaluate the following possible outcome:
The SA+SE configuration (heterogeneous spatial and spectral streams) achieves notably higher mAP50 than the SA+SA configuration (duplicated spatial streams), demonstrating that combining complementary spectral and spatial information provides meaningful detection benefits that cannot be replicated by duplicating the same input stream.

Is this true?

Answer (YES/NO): YES